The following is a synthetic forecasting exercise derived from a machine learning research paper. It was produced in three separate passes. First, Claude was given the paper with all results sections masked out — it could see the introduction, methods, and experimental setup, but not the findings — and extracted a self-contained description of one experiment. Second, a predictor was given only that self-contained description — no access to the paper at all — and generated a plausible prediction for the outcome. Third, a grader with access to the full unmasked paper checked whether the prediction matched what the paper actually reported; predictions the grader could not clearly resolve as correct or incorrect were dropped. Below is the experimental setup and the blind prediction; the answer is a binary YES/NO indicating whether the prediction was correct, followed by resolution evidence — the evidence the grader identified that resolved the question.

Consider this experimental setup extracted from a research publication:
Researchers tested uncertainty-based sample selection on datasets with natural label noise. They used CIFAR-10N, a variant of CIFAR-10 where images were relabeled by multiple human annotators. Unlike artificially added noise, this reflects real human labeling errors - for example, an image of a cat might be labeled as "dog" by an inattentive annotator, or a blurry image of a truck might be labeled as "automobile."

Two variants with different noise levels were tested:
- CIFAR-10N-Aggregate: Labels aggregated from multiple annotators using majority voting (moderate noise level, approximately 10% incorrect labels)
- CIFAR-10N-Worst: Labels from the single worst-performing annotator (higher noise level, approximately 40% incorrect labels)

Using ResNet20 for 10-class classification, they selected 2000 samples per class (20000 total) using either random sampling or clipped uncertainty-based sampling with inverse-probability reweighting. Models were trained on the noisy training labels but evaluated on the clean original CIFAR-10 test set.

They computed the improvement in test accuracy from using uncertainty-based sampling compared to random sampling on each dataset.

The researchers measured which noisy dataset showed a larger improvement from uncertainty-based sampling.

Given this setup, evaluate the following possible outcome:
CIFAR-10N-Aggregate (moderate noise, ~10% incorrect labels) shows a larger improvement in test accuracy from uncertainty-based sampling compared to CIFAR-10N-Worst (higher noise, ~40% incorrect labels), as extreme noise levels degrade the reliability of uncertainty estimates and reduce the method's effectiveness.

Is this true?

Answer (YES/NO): NO